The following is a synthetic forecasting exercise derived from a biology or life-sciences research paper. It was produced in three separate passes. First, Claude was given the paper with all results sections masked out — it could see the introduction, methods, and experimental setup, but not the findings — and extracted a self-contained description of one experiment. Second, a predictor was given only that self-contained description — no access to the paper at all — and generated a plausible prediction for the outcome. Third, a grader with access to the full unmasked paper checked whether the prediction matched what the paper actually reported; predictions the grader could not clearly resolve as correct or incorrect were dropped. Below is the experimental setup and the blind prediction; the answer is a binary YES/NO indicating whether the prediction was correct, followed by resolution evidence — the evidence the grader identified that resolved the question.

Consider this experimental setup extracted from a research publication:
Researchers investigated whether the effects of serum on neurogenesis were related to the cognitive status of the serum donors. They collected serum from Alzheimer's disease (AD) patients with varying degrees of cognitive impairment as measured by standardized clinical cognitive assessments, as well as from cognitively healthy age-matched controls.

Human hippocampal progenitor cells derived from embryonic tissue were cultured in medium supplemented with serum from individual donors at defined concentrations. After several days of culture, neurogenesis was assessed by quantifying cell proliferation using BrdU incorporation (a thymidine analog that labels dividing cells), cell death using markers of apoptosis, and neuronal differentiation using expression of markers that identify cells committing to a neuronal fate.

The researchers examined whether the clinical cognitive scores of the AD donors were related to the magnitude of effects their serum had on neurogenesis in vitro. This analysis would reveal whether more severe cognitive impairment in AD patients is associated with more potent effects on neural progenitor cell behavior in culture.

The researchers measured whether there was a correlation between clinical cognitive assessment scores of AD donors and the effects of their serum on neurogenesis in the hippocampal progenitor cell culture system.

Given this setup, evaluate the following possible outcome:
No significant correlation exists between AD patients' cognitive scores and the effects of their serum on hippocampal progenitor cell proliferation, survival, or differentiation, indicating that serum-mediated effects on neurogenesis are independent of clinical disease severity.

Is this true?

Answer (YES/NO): NO